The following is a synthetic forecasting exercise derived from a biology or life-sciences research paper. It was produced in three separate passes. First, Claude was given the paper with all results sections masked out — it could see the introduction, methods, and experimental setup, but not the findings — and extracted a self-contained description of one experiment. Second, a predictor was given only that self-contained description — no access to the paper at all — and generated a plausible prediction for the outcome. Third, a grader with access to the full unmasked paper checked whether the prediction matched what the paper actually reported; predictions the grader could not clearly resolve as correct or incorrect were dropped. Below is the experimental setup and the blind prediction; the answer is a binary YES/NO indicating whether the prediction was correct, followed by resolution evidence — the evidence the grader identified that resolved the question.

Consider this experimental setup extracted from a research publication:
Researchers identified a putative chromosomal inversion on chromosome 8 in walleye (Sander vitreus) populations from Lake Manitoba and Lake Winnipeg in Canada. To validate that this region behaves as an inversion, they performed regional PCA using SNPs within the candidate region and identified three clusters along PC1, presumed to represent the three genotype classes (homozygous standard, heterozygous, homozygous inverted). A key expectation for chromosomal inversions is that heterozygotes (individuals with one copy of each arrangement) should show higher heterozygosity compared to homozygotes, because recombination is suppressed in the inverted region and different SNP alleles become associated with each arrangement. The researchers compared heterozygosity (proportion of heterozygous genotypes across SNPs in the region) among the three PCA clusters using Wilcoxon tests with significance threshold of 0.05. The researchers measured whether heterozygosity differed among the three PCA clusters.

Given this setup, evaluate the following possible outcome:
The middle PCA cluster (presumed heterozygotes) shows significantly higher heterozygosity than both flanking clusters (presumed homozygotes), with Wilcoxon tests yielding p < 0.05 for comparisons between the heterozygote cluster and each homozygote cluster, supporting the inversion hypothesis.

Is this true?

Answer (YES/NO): YES